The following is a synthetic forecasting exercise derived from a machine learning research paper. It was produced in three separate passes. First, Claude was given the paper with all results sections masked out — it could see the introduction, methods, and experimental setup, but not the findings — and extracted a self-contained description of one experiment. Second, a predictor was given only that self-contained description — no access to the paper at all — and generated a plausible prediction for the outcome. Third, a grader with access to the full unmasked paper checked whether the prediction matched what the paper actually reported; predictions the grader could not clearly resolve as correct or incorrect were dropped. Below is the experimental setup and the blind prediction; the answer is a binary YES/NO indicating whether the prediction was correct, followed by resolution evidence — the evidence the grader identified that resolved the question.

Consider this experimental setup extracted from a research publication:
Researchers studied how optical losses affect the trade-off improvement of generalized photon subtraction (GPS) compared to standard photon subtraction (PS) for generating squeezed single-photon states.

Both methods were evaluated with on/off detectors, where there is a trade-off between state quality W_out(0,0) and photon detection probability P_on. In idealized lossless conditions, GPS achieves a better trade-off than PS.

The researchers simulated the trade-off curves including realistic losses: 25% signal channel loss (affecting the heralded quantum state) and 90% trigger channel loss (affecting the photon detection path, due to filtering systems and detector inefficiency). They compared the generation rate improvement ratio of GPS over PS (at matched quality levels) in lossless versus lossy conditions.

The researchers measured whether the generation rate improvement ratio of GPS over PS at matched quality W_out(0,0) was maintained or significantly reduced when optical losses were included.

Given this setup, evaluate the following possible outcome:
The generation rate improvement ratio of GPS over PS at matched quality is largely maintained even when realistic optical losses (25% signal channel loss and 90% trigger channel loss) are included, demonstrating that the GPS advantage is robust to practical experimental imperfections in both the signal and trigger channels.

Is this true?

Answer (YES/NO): YES